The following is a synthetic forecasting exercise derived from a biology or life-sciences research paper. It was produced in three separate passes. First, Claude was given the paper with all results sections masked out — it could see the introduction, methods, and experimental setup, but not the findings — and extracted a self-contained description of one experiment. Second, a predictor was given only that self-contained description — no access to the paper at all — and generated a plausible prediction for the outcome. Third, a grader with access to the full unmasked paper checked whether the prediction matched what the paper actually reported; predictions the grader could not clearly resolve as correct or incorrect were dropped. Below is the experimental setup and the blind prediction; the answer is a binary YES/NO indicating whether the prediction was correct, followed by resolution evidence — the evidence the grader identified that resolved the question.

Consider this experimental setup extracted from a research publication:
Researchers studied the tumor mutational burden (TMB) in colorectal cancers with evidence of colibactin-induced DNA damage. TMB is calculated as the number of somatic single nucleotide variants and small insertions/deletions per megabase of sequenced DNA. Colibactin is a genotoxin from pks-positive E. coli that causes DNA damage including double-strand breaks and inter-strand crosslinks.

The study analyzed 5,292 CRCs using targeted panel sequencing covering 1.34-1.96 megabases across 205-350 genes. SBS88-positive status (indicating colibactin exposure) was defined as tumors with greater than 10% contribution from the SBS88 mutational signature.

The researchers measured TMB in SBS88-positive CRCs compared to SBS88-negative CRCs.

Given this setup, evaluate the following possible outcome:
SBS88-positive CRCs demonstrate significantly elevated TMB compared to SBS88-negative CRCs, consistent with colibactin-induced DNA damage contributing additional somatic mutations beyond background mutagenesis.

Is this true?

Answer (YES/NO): NO